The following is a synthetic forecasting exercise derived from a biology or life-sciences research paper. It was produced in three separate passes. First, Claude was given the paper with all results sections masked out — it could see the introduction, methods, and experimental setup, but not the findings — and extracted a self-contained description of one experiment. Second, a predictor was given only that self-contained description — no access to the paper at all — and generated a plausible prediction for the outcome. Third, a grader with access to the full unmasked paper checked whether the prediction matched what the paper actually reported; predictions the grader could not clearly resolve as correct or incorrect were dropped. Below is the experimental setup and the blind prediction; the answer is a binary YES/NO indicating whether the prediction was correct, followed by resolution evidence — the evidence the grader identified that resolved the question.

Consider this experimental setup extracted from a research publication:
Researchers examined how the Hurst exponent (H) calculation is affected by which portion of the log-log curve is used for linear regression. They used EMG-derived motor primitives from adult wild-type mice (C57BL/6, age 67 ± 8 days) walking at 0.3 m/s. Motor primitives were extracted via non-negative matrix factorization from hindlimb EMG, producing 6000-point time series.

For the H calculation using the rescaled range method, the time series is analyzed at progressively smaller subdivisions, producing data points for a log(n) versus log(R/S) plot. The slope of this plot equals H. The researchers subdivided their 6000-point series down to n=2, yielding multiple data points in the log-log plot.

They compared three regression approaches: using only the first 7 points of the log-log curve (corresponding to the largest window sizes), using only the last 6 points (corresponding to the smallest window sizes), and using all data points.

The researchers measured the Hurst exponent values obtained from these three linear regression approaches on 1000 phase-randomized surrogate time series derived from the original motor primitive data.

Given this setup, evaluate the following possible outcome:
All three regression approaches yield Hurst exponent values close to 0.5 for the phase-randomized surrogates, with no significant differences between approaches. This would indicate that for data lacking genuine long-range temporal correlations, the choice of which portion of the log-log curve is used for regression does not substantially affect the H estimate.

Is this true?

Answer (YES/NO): NO